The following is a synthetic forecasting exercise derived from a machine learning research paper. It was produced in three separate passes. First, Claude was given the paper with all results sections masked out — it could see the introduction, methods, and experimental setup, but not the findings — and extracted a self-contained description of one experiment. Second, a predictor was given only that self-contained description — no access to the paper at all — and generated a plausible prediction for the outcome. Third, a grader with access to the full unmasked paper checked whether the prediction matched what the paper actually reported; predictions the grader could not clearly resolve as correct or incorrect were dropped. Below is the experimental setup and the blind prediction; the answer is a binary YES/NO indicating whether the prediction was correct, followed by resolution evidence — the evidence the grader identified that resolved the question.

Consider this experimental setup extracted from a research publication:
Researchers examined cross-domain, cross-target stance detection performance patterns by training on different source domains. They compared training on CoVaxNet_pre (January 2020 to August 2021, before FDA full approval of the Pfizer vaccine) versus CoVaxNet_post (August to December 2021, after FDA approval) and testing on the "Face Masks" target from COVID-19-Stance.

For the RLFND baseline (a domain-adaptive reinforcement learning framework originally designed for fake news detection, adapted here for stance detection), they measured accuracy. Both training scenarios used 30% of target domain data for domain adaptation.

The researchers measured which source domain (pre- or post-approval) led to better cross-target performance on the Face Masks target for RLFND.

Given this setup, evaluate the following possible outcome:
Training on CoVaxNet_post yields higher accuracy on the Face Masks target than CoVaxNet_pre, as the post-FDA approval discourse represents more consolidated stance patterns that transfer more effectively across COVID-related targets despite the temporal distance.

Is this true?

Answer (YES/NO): NO